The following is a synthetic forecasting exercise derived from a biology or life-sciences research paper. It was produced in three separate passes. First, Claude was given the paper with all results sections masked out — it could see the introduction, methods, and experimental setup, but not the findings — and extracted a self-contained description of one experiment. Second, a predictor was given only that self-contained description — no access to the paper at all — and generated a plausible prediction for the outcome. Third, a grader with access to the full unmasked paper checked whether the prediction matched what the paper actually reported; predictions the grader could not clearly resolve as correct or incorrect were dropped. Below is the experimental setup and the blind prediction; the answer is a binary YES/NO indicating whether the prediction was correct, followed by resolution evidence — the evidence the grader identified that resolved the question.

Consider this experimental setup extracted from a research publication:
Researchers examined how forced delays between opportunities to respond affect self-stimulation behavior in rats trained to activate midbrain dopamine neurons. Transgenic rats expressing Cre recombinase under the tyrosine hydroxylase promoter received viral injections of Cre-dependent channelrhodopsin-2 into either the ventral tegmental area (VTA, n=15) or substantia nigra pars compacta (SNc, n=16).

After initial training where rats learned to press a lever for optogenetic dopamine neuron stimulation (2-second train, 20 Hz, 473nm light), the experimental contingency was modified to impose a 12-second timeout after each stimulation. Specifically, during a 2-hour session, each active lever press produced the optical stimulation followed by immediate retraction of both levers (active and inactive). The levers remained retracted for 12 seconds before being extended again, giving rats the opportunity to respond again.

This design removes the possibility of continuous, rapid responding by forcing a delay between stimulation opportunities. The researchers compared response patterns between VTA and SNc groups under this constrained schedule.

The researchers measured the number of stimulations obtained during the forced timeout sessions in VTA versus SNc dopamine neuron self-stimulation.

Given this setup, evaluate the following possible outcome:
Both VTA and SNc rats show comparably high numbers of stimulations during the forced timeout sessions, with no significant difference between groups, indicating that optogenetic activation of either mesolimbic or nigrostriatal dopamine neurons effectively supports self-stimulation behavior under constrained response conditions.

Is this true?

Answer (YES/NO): NO